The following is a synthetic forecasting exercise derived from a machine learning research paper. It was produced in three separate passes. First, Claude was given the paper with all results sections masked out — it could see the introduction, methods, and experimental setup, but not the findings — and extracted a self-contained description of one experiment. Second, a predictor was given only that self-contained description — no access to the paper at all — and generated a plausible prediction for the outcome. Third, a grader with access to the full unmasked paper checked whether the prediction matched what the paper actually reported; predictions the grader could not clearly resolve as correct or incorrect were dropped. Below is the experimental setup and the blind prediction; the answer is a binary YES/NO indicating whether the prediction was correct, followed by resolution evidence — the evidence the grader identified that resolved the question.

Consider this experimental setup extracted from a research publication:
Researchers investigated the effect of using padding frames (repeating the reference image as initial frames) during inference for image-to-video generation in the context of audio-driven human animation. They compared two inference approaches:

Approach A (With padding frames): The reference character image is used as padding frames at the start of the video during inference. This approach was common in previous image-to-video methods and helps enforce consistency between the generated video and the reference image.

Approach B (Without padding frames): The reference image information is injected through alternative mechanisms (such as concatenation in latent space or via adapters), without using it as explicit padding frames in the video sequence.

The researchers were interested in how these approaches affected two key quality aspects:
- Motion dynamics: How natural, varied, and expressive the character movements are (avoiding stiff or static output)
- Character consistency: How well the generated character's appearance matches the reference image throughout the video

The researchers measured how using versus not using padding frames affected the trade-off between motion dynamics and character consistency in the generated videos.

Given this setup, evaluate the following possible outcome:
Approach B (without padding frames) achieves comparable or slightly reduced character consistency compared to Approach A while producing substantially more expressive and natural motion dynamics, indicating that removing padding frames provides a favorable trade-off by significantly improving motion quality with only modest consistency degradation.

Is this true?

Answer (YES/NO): NO